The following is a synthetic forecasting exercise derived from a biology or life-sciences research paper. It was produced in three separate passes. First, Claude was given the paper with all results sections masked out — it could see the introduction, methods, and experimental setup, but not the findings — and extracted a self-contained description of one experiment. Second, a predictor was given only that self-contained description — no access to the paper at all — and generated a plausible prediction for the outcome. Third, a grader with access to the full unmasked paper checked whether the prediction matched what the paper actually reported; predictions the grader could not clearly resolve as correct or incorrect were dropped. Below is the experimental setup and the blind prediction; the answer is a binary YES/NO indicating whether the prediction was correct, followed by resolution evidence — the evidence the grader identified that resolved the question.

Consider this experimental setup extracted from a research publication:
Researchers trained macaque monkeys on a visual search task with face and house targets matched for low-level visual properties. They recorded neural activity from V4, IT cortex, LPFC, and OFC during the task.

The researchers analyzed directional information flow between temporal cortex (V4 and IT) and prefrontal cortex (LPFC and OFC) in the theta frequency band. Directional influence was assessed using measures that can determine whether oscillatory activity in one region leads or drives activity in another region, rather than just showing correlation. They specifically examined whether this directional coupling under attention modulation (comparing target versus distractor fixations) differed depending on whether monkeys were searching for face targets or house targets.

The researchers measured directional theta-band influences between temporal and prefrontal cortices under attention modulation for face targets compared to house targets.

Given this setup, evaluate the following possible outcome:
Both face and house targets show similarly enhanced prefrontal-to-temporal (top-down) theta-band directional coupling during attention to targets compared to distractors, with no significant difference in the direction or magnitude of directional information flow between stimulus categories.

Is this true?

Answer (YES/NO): NO